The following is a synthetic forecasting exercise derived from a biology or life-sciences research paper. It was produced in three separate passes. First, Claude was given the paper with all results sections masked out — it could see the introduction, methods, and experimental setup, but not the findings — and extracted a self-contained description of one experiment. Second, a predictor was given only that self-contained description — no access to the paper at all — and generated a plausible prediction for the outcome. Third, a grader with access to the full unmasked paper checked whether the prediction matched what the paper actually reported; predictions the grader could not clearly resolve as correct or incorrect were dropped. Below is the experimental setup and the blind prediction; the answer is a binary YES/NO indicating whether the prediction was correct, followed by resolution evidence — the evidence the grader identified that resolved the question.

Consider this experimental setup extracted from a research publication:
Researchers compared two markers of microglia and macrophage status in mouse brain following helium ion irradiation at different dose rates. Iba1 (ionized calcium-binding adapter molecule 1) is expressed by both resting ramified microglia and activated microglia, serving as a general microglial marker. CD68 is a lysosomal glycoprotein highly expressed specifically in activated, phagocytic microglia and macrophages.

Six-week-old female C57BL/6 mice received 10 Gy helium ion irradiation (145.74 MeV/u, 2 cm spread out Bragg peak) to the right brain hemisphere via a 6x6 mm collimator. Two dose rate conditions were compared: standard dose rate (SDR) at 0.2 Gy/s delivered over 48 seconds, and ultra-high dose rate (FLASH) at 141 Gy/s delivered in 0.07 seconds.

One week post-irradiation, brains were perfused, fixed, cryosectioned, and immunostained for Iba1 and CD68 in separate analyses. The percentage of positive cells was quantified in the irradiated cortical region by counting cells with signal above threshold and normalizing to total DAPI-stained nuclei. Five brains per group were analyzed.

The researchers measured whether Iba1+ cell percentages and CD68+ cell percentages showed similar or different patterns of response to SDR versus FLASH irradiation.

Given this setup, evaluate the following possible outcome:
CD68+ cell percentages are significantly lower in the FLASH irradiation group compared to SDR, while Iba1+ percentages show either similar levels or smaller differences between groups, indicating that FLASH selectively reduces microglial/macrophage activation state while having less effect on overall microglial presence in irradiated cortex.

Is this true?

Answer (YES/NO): YES